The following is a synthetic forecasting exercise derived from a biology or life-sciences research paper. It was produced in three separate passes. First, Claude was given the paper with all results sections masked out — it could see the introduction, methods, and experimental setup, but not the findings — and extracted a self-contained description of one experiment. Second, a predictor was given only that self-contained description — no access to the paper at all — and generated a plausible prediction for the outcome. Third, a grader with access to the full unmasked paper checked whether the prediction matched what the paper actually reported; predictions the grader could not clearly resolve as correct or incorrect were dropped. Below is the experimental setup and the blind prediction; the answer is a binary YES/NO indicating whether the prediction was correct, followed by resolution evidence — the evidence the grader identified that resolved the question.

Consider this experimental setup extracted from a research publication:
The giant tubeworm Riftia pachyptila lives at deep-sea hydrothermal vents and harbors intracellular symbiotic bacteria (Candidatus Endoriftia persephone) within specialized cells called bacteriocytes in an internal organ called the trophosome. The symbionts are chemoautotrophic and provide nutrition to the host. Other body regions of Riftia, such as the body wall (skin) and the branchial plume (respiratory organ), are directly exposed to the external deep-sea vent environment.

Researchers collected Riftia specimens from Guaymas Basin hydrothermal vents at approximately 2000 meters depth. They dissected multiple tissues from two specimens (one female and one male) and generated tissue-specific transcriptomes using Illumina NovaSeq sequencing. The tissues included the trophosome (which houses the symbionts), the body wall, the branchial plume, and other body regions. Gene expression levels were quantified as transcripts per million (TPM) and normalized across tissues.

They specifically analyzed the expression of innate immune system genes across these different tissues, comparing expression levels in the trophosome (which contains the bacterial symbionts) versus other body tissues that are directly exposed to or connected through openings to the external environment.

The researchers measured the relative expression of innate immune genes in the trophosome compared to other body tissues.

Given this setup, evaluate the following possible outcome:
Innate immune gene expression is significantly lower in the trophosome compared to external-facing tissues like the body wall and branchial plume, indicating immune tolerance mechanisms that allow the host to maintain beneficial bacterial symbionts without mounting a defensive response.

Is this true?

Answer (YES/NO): YES